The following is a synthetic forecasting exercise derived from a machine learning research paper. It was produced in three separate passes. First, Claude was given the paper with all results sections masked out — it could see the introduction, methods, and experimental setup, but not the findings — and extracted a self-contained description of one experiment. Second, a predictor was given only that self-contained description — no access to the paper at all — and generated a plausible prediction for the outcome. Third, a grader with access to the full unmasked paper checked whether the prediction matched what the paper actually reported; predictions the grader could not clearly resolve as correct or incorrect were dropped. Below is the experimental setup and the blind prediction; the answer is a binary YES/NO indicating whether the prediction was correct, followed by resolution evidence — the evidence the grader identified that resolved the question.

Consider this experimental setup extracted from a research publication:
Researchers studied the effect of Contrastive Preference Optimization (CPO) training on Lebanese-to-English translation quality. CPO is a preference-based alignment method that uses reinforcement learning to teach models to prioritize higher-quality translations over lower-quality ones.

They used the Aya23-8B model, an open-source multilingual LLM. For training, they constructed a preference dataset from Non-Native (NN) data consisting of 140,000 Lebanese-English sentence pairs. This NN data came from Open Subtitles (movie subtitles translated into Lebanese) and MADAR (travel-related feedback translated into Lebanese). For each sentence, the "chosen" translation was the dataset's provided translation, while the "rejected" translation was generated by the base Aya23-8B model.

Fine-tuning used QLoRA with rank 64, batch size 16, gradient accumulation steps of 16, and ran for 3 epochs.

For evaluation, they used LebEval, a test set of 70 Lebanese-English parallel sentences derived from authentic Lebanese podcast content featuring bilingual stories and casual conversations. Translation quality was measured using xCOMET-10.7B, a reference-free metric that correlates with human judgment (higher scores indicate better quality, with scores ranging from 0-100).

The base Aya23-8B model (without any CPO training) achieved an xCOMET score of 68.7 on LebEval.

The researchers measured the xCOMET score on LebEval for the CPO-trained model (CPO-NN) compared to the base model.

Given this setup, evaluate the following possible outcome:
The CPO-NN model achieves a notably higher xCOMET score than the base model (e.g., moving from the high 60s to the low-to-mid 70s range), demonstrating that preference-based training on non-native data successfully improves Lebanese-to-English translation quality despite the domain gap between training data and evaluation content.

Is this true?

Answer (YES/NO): NO